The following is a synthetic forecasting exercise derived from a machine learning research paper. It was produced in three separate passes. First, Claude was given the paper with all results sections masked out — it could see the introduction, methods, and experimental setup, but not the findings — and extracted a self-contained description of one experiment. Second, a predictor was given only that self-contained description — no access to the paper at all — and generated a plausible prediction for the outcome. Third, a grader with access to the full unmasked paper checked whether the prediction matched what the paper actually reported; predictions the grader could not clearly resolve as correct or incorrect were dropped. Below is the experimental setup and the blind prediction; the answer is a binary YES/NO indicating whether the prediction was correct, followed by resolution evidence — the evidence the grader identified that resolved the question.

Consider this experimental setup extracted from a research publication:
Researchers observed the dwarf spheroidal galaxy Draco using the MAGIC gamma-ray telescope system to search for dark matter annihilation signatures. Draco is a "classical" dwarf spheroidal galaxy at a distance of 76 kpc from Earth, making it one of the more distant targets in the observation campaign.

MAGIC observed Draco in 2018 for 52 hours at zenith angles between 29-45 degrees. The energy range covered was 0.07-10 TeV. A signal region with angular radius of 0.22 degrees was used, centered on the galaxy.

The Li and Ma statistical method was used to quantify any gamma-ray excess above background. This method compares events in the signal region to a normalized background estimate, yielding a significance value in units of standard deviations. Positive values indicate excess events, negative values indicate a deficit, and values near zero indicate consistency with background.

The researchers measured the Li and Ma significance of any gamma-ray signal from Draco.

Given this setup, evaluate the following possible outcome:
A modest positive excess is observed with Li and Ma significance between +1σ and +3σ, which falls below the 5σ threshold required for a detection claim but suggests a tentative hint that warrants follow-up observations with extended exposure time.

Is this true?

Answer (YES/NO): NO